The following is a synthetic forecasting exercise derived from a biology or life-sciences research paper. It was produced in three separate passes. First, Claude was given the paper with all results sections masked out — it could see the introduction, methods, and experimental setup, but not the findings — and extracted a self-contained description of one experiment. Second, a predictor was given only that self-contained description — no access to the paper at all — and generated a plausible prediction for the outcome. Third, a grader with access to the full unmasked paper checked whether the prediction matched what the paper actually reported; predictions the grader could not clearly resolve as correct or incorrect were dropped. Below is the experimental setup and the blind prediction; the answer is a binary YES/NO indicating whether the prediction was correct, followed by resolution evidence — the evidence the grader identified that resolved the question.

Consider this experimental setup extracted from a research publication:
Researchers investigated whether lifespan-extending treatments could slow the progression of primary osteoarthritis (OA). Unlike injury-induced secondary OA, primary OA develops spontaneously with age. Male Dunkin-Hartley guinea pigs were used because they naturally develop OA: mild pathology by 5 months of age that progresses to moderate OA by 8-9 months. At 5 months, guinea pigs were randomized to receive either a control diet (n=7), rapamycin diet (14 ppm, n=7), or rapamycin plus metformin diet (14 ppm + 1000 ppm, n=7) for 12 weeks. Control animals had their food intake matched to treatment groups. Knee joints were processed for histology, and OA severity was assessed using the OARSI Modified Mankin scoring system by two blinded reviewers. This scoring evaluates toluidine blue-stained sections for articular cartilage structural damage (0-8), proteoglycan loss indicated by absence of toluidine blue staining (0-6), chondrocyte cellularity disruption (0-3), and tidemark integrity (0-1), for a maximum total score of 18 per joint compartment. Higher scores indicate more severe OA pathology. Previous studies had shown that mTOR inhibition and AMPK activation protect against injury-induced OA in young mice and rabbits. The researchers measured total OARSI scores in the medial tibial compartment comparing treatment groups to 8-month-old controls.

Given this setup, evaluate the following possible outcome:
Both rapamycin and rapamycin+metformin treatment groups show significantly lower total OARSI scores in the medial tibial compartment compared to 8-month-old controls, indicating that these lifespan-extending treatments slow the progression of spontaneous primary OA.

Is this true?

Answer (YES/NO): NO